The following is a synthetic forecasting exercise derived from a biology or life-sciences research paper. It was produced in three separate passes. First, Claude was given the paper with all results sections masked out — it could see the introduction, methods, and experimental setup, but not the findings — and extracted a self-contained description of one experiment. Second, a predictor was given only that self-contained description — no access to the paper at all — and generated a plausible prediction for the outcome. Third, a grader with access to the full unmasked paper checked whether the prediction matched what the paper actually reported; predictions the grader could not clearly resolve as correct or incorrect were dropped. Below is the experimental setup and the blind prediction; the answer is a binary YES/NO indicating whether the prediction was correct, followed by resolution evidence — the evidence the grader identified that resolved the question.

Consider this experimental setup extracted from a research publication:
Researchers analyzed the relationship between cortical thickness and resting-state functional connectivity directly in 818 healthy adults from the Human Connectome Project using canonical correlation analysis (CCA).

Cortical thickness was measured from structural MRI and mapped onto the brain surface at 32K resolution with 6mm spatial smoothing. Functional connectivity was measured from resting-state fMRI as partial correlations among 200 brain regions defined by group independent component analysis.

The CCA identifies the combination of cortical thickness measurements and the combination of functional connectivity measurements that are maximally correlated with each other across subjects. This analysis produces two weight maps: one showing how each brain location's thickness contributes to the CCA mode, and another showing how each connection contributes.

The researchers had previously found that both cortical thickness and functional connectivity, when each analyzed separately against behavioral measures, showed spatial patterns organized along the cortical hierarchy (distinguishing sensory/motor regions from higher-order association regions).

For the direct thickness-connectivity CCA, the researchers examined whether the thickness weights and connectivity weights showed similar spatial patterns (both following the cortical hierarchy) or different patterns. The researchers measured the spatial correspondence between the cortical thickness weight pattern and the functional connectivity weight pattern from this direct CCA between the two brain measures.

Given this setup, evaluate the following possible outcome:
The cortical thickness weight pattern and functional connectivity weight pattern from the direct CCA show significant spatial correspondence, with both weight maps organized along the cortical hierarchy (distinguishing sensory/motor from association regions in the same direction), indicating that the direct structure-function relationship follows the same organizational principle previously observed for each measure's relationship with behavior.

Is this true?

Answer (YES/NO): YES